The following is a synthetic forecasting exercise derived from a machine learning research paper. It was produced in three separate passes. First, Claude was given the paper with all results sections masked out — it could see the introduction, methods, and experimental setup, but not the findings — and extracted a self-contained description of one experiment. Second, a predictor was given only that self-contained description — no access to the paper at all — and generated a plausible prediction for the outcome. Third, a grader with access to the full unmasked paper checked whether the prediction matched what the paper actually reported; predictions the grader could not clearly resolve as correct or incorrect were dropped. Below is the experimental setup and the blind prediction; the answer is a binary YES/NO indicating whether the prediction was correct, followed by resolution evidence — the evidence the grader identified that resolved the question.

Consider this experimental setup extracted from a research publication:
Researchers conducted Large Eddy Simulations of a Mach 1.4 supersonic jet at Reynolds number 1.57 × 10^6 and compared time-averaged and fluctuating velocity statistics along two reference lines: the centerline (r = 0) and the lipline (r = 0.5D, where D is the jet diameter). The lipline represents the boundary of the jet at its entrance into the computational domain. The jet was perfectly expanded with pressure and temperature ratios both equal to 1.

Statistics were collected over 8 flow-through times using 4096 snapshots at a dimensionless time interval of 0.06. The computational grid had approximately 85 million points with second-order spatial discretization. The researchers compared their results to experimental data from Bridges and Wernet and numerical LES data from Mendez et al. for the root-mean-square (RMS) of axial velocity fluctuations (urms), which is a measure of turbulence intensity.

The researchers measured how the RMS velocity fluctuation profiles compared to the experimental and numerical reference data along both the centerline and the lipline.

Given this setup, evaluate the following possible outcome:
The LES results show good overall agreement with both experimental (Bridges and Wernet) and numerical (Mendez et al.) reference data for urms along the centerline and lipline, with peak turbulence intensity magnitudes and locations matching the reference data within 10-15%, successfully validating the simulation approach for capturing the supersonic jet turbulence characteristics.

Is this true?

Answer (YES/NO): NO